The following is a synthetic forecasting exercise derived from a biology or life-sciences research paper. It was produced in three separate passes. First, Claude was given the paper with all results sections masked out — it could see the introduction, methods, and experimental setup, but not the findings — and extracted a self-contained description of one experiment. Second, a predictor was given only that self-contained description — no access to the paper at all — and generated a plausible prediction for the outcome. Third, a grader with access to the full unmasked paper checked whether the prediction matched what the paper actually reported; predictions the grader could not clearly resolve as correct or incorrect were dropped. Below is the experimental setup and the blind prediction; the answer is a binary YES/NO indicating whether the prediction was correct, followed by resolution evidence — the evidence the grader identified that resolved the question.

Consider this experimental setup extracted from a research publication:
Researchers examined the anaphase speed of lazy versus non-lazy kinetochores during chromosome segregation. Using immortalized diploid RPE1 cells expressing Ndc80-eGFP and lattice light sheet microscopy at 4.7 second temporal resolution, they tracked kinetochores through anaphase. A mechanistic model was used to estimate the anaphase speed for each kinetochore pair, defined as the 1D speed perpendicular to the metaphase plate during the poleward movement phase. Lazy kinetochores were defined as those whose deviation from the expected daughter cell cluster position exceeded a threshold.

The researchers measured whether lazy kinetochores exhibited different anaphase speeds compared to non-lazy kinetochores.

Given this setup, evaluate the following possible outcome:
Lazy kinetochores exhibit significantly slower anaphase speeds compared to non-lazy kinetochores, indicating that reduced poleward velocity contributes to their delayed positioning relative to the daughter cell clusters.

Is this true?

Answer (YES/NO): YES